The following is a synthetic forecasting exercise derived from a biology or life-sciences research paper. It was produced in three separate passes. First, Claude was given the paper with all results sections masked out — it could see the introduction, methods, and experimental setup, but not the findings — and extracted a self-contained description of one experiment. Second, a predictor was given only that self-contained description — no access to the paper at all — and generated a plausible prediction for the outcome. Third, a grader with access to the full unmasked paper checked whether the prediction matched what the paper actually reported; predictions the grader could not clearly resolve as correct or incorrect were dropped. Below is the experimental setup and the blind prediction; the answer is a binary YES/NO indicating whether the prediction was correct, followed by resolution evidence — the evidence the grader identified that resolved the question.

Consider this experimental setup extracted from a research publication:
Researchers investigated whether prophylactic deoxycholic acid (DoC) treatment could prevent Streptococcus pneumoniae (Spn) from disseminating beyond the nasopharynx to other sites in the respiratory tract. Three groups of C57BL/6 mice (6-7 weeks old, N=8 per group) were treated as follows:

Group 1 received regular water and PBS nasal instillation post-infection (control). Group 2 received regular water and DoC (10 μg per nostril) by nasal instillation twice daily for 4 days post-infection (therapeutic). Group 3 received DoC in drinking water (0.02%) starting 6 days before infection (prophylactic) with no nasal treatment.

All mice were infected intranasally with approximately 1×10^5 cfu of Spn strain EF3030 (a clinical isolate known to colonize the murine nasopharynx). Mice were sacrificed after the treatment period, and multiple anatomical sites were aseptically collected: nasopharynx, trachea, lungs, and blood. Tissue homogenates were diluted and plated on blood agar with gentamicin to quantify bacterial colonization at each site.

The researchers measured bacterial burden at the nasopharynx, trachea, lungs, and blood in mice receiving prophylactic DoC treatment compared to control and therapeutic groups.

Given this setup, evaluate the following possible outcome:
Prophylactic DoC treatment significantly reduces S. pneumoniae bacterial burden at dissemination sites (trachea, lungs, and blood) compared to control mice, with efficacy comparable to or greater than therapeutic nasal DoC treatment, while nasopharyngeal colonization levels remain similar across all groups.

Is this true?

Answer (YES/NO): NO